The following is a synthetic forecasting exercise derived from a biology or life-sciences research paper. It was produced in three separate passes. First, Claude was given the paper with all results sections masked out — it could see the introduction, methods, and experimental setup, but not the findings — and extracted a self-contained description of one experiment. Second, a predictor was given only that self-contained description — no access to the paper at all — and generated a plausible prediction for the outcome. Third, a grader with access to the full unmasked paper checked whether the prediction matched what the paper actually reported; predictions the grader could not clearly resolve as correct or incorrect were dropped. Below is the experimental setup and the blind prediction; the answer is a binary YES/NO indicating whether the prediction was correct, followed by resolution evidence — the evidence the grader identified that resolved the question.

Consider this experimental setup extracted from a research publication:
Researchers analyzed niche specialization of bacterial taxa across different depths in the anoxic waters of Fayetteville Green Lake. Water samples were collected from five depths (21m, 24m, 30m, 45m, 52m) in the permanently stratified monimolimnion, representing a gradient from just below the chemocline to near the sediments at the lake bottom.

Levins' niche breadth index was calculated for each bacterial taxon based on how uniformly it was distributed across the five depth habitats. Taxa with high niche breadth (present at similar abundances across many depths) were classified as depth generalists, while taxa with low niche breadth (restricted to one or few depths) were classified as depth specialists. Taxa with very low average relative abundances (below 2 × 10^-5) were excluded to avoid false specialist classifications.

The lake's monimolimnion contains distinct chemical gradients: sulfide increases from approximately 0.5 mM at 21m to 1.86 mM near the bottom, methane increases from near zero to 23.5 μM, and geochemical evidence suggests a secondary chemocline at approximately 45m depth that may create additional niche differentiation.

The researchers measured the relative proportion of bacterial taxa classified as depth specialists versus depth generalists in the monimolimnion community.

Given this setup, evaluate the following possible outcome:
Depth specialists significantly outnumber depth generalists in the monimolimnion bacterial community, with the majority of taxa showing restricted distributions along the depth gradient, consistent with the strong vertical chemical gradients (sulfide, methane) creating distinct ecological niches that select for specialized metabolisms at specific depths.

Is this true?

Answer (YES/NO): NO